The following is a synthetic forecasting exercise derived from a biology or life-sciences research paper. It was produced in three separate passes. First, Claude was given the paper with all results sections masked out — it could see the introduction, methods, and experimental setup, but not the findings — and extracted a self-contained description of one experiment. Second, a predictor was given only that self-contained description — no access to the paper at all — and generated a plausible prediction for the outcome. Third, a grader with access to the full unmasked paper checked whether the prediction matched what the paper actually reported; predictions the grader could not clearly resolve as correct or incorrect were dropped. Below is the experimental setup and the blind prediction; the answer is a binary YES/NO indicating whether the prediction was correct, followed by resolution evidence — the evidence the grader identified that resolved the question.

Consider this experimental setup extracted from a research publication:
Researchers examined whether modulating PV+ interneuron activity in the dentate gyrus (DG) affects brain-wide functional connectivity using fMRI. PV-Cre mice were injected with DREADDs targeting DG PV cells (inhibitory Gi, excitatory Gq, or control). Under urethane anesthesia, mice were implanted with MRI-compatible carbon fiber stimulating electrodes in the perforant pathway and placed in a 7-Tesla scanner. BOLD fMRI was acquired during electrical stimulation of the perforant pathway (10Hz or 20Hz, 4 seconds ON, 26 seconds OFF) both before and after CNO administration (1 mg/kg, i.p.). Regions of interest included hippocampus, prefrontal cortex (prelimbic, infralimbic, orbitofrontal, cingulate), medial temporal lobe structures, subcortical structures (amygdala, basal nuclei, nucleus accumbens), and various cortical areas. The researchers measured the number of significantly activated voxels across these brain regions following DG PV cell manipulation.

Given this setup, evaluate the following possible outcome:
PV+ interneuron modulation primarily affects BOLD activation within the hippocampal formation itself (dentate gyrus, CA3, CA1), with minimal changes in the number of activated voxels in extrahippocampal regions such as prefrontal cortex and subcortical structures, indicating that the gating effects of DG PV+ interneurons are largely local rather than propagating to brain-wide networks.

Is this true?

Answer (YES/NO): NO